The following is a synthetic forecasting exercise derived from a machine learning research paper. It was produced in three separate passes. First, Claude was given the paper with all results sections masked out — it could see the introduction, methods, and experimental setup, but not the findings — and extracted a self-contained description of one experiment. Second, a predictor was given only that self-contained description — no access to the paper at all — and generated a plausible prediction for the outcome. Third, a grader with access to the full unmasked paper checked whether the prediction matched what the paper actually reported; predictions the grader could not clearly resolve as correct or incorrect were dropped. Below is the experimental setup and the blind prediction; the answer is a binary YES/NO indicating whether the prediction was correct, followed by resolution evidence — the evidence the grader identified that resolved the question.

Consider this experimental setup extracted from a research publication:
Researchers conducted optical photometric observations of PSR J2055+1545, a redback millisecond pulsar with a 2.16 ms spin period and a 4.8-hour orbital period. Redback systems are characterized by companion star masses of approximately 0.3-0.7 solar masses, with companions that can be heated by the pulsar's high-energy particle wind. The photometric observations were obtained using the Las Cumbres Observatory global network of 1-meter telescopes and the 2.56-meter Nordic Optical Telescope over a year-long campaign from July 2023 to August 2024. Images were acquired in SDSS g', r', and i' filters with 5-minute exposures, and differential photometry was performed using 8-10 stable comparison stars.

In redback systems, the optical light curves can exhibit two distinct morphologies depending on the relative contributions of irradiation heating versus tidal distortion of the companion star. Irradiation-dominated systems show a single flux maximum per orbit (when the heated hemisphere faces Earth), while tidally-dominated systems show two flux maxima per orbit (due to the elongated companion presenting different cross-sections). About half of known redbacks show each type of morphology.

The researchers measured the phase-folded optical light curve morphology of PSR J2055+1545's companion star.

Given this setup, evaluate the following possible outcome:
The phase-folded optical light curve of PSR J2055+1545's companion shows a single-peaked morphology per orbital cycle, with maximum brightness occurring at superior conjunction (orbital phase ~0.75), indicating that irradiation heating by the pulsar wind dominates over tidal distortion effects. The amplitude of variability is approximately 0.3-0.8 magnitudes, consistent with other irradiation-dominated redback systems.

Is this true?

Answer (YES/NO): NO